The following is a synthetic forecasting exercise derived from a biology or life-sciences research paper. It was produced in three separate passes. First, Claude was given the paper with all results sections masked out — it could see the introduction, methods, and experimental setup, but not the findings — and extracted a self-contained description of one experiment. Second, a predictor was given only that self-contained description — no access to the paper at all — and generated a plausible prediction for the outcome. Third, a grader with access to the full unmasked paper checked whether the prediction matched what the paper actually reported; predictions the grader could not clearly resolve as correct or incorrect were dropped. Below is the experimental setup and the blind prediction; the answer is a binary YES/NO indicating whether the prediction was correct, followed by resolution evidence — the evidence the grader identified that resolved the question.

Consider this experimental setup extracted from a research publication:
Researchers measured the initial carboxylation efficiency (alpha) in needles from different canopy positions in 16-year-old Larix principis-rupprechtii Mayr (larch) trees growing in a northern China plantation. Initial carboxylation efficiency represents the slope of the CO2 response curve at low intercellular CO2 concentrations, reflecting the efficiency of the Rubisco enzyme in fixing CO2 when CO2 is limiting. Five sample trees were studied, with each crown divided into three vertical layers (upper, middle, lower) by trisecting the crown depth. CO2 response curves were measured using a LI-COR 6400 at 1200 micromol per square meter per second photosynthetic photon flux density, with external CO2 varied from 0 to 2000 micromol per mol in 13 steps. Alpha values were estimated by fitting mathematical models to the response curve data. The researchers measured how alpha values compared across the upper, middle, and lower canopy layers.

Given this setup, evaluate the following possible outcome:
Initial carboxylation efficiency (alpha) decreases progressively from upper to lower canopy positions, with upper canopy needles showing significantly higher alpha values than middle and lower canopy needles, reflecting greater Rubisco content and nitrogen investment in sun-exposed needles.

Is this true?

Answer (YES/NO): NO